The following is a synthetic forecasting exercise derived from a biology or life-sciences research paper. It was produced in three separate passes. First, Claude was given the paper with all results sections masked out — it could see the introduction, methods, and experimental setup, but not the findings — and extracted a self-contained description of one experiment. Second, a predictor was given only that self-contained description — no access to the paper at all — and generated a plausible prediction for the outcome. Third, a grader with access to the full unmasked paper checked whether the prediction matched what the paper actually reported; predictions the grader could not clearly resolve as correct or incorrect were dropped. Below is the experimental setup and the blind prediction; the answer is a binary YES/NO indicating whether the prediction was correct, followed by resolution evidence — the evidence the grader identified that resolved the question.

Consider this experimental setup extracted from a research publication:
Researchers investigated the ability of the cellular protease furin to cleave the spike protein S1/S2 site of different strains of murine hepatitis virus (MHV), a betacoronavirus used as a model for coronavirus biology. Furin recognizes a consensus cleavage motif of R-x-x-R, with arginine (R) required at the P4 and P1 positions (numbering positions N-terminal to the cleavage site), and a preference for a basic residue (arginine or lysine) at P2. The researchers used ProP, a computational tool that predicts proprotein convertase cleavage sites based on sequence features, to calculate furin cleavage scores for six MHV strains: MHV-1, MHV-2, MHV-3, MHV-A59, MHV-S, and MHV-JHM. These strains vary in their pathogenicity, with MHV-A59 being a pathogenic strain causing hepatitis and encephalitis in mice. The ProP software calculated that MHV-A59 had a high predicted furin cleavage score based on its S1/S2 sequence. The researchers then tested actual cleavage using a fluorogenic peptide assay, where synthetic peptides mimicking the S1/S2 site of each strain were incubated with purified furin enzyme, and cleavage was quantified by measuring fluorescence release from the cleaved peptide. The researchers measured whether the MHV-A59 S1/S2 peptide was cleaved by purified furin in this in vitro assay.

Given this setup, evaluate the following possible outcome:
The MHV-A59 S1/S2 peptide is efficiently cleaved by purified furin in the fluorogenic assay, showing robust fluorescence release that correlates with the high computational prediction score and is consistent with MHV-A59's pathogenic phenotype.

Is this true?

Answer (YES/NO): NO